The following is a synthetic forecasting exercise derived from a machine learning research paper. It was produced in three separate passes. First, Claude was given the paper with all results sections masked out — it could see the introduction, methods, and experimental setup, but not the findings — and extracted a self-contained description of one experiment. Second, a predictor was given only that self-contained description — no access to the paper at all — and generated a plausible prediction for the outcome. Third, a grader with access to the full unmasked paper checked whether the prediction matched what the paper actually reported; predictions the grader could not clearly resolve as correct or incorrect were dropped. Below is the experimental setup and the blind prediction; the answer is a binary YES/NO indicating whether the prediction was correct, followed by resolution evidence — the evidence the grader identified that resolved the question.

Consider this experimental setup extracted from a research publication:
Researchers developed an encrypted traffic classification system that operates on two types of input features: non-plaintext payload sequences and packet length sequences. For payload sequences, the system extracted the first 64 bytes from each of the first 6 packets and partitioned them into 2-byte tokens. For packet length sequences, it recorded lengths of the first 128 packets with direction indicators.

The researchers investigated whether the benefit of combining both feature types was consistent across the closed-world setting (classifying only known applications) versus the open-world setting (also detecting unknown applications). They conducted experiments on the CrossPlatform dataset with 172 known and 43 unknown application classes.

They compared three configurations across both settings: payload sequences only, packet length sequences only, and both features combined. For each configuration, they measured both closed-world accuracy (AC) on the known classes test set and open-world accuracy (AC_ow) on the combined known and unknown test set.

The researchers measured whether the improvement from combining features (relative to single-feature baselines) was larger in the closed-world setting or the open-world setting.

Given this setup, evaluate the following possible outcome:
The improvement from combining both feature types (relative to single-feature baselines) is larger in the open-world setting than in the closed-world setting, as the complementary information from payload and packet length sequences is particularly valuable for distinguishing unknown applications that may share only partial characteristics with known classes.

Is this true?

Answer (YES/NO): NO